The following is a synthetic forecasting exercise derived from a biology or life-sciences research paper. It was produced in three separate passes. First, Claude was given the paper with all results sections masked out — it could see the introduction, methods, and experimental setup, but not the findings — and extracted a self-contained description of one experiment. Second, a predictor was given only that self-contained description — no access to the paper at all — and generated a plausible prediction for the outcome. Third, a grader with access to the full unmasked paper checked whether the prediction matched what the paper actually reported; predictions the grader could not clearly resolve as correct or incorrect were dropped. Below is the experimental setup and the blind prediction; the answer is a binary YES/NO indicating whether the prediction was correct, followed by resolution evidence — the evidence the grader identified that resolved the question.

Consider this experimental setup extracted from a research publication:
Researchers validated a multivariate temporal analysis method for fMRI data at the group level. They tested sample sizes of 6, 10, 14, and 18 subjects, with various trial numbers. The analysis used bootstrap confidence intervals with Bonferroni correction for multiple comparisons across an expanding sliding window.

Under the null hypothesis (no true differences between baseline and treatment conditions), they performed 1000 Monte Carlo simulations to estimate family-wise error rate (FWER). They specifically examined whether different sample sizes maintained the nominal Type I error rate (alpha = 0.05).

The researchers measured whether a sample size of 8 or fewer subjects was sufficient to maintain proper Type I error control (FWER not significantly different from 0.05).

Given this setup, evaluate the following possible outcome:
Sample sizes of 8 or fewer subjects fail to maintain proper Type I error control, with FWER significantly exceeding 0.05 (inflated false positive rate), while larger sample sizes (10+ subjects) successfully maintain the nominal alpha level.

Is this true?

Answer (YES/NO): NO